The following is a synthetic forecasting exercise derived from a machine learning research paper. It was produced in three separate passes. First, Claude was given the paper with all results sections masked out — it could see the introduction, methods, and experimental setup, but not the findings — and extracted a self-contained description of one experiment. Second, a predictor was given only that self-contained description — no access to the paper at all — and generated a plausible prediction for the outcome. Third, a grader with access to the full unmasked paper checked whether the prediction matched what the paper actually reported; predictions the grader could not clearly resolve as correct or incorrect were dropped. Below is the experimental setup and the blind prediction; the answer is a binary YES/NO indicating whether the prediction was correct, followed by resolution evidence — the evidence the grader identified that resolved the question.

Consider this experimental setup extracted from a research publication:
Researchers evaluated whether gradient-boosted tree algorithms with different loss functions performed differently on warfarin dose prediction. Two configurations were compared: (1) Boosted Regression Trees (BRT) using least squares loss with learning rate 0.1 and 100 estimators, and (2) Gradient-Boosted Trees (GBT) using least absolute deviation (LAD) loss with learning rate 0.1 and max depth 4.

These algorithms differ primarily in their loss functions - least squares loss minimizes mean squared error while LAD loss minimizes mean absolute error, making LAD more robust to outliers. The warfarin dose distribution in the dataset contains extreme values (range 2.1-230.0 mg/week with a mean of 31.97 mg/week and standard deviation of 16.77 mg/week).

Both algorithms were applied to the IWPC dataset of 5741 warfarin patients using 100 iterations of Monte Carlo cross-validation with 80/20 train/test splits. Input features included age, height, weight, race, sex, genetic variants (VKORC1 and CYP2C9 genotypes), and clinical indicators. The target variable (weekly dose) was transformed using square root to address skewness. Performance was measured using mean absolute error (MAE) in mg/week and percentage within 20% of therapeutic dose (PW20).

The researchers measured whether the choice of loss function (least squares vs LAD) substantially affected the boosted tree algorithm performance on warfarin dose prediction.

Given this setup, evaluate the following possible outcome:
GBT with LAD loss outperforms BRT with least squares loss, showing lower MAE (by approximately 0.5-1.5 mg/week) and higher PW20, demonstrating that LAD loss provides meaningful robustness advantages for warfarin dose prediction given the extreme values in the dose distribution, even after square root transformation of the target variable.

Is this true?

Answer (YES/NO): NO